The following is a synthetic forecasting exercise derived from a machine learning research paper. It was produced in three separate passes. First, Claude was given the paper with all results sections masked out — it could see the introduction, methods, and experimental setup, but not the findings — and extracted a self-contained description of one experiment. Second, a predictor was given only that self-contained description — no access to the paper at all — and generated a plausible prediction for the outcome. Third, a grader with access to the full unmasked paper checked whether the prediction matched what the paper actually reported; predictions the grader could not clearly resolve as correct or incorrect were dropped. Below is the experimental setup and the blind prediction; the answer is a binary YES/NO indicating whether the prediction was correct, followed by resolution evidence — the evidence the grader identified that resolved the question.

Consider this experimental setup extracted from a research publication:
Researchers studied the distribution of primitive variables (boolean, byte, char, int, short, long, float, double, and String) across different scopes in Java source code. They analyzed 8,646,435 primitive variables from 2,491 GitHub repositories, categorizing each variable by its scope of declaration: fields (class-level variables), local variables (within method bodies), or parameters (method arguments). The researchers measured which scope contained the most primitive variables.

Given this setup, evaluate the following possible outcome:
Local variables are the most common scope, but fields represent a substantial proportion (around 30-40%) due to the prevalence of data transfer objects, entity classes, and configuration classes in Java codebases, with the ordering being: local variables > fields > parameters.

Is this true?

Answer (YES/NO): NO